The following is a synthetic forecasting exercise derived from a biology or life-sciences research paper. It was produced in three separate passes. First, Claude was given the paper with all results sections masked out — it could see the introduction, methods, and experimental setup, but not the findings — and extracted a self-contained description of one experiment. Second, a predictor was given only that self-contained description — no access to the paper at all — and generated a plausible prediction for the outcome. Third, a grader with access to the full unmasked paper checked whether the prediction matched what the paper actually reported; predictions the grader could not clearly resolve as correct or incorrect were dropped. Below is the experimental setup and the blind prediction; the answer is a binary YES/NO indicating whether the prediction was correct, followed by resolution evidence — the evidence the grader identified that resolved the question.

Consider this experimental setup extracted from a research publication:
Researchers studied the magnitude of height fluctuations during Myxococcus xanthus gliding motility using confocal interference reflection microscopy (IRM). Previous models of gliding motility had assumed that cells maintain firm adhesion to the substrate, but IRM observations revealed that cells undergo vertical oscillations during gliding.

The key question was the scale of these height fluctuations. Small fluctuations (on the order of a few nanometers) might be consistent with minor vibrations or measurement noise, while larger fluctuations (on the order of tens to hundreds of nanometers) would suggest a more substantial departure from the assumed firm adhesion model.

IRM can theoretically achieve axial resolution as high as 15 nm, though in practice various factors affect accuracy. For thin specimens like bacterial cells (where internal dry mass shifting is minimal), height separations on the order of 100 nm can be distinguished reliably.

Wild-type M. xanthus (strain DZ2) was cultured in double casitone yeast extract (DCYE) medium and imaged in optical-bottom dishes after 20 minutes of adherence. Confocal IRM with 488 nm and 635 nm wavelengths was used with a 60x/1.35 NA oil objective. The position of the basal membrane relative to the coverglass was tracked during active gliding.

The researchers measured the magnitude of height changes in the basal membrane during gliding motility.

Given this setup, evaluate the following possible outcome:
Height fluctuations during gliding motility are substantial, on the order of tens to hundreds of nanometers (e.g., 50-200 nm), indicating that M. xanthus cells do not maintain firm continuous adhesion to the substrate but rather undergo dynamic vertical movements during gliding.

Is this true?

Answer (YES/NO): YES